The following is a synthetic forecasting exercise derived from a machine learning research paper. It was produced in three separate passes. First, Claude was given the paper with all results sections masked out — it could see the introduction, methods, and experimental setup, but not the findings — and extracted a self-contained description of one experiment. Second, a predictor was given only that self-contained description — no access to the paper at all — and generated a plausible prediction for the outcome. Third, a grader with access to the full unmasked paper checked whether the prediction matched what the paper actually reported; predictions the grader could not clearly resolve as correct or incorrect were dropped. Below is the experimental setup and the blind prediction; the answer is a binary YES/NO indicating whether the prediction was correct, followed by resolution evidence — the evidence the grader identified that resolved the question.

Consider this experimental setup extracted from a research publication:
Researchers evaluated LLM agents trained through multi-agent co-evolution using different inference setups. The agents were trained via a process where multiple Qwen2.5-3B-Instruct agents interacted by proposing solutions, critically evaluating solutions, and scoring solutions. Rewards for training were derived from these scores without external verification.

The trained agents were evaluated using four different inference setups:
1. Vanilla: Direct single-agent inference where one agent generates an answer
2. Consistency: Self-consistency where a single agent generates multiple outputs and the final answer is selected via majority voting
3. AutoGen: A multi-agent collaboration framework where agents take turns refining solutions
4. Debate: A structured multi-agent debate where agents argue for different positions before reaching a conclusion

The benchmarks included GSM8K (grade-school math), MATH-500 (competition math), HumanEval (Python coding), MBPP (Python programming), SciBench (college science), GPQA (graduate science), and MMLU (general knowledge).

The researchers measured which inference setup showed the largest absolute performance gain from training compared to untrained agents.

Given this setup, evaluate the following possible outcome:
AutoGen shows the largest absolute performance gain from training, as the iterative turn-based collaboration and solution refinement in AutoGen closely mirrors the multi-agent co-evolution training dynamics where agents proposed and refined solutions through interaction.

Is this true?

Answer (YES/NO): YES